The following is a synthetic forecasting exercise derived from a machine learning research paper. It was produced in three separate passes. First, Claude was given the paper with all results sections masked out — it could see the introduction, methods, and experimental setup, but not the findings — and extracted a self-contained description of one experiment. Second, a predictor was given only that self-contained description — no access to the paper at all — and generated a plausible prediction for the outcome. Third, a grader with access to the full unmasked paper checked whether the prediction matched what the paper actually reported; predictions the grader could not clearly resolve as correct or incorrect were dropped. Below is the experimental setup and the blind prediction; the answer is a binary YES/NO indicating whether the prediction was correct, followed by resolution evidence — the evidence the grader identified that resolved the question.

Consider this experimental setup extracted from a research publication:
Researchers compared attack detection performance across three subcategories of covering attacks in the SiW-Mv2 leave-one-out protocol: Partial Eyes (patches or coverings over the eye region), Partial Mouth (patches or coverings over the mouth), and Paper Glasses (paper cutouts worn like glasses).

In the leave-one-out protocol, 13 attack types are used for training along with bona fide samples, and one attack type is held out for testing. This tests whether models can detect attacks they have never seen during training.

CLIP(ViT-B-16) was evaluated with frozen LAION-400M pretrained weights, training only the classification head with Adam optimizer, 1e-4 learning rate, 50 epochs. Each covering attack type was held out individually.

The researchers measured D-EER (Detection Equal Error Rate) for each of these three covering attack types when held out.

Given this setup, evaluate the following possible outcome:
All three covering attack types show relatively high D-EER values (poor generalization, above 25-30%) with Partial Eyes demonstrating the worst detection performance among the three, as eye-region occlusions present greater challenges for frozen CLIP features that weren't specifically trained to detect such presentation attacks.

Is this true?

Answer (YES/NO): NO